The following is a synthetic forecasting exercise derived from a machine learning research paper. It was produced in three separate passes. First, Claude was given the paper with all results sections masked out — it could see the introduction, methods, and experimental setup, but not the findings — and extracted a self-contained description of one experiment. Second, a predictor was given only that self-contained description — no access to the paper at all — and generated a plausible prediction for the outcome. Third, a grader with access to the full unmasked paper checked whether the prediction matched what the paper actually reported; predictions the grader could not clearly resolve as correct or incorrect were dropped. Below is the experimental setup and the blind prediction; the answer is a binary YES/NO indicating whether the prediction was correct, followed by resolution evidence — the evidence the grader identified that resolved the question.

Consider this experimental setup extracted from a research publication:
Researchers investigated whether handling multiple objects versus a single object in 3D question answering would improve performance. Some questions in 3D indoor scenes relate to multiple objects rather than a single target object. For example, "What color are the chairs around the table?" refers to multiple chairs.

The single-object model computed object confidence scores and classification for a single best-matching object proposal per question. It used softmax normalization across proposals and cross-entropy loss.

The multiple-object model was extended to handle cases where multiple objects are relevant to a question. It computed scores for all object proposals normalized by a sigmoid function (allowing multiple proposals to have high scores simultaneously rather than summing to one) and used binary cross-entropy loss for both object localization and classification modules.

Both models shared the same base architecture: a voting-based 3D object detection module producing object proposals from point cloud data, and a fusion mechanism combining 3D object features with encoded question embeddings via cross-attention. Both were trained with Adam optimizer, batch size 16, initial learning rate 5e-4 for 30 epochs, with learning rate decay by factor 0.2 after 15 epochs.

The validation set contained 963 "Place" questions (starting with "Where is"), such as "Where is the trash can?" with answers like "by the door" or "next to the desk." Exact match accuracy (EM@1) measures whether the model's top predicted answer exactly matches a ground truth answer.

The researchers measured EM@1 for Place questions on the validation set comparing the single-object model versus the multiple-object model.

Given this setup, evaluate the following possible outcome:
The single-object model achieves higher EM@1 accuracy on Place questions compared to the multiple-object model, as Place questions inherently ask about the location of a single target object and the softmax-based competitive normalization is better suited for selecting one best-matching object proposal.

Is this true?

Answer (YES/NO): NO